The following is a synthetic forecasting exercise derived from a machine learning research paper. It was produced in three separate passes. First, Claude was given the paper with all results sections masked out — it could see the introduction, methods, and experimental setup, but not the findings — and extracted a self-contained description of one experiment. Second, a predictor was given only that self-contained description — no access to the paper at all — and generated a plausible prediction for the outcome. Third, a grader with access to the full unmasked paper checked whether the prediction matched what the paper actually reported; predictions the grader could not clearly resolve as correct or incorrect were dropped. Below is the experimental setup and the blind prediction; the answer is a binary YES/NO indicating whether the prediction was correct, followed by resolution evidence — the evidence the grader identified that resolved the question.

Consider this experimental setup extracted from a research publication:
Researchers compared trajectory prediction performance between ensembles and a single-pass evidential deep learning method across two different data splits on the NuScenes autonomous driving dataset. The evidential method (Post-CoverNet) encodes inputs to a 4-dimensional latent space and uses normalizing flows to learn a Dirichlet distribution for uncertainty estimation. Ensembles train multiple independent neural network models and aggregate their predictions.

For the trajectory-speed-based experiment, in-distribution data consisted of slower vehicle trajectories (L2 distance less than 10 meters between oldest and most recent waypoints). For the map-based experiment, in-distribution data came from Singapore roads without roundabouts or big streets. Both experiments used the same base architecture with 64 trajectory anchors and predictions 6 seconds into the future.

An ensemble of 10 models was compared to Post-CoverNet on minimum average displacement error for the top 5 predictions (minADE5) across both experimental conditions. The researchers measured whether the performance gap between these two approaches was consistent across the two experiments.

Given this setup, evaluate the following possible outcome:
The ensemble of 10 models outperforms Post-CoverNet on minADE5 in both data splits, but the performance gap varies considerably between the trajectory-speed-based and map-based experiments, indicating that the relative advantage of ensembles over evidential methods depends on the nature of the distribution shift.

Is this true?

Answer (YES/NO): YES